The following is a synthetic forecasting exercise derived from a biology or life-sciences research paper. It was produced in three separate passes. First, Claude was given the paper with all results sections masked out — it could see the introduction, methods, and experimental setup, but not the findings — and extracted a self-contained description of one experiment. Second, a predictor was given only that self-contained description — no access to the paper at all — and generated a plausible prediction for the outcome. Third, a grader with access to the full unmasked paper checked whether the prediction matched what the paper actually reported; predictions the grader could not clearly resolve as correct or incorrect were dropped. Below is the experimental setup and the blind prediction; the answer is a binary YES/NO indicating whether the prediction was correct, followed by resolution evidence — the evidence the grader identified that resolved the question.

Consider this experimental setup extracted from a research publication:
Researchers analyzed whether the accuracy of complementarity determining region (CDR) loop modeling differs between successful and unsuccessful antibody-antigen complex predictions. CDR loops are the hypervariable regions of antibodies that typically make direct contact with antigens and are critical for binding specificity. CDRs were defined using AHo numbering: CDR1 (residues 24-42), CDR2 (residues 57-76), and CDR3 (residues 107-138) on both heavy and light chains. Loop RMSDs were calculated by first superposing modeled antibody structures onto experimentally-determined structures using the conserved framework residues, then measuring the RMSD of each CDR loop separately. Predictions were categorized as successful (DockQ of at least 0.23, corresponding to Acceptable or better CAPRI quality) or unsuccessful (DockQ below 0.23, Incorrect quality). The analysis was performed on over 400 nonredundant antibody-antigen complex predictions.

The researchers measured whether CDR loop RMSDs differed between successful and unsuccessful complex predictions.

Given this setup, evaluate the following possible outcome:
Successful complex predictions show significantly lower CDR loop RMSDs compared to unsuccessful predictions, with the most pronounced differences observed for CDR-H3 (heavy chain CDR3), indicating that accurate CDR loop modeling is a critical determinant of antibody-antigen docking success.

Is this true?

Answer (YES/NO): YES